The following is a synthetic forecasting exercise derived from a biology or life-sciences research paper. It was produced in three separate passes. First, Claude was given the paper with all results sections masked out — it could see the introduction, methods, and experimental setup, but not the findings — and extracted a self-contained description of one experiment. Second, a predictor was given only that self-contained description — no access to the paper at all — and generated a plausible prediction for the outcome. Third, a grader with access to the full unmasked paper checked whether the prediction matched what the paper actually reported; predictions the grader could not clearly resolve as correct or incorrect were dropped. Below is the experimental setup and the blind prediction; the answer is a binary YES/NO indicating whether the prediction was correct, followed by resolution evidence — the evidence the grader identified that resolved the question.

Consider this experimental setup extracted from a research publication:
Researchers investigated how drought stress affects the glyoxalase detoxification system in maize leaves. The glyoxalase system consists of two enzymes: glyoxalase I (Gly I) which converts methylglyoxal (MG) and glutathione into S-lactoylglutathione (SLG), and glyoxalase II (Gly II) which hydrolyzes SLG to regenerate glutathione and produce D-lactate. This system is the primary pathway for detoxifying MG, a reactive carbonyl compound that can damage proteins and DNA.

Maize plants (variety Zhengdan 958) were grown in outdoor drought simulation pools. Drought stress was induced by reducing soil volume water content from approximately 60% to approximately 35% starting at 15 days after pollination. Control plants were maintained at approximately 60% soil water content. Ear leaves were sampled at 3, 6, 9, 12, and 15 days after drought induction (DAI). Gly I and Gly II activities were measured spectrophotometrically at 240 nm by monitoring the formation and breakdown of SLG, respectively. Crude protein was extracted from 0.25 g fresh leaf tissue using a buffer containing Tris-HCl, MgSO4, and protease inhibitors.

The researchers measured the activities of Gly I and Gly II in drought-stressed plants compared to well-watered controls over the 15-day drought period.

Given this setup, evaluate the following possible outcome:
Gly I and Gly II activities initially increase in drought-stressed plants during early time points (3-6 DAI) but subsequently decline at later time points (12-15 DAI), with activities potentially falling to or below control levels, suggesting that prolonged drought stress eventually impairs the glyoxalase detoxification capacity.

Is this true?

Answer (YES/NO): NO